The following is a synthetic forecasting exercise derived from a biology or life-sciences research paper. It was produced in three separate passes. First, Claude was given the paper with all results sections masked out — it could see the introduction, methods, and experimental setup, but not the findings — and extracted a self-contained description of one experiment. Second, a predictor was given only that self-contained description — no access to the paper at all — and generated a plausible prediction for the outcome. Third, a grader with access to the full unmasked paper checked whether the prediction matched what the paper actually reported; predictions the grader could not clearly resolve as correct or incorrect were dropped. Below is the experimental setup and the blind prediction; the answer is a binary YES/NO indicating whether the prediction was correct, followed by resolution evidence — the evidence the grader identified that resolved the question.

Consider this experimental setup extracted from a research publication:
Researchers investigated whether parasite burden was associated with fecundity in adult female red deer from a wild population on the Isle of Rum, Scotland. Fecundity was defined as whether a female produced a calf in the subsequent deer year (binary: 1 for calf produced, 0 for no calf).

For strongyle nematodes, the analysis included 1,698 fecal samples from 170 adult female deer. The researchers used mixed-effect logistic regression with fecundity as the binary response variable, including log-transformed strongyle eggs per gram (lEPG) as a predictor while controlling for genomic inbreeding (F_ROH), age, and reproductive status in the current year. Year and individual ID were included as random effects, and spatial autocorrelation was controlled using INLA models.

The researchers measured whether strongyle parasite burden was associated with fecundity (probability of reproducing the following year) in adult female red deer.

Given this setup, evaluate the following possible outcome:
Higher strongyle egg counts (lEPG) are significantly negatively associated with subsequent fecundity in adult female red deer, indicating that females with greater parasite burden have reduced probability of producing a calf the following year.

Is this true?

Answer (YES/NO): NO